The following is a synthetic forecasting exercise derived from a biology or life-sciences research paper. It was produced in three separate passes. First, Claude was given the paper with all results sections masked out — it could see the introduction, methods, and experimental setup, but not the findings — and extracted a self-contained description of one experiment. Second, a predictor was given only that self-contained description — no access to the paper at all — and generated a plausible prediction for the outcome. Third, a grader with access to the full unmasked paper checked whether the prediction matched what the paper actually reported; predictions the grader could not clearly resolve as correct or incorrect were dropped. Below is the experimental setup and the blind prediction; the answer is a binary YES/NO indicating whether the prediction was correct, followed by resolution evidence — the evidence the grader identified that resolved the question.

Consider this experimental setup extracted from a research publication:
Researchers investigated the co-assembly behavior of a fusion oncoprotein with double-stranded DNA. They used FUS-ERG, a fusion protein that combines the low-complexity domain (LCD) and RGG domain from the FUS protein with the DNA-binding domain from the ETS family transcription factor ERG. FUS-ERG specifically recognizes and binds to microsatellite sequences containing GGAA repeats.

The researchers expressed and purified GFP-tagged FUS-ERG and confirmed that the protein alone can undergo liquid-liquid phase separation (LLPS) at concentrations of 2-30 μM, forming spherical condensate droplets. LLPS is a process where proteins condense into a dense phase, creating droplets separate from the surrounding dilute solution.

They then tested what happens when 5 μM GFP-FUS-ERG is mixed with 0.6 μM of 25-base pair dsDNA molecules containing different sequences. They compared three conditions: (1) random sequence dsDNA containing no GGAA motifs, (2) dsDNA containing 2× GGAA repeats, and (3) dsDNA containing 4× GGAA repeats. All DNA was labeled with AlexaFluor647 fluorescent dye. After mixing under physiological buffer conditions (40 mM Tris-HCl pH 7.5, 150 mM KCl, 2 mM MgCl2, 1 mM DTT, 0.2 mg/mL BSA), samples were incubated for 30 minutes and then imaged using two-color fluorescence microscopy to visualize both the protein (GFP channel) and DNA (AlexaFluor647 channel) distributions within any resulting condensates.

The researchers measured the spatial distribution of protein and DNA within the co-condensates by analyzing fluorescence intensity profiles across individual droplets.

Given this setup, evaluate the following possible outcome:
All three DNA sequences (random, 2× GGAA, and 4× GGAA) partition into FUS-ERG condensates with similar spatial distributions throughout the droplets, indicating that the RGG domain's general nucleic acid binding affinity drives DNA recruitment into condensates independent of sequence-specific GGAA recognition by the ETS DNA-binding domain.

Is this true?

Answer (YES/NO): NO